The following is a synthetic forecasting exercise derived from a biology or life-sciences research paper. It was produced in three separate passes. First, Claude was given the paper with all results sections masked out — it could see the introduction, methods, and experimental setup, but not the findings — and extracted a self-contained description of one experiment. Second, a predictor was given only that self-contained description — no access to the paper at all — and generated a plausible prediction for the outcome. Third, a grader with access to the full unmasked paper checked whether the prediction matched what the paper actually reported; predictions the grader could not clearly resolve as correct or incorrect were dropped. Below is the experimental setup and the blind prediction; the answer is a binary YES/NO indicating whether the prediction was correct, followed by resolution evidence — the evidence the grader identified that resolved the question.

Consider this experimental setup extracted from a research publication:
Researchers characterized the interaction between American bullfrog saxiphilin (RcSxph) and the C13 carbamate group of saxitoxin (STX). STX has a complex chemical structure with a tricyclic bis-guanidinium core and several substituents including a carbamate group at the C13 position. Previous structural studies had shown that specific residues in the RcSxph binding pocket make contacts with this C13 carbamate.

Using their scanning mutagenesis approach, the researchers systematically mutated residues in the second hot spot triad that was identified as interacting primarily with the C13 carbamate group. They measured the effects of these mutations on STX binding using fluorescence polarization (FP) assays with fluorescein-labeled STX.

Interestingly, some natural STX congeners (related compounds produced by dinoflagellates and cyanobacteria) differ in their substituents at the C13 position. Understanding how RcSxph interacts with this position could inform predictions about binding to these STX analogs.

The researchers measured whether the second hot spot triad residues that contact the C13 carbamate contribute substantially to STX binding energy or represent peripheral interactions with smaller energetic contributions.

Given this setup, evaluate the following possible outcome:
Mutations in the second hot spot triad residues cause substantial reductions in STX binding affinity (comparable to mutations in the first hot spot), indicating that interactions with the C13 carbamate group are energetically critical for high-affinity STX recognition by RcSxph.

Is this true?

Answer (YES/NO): NO